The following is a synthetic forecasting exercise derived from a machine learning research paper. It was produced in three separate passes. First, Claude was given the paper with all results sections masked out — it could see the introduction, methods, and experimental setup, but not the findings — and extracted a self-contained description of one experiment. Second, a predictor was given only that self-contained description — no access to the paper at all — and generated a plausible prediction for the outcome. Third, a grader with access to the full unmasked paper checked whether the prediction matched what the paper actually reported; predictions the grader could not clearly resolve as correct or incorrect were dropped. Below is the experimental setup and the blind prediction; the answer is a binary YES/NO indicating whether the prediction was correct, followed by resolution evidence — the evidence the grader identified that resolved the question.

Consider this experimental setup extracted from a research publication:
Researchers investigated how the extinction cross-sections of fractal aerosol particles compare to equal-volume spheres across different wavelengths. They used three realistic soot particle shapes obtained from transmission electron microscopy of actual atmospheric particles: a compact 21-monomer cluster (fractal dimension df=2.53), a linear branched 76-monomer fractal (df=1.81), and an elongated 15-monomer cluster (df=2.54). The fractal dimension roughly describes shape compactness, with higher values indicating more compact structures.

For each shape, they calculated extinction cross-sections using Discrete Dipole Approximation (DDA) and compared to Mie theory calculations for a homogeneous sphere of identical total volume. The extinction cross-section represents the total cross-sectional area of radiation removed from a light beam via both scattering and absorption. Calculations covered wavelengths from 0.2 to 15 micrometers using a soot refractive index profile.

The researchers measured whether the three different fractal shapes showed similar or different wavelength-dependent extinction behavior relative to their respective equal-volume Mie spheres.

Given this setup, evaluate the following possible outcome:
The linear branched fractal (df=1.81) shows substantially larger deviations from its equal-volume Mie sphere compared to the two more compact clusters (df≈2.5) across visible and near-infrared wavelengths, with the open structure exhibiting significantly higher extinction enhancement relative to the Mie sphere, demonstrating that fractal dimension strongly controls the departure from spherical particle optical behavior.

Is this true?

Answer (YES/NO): YES